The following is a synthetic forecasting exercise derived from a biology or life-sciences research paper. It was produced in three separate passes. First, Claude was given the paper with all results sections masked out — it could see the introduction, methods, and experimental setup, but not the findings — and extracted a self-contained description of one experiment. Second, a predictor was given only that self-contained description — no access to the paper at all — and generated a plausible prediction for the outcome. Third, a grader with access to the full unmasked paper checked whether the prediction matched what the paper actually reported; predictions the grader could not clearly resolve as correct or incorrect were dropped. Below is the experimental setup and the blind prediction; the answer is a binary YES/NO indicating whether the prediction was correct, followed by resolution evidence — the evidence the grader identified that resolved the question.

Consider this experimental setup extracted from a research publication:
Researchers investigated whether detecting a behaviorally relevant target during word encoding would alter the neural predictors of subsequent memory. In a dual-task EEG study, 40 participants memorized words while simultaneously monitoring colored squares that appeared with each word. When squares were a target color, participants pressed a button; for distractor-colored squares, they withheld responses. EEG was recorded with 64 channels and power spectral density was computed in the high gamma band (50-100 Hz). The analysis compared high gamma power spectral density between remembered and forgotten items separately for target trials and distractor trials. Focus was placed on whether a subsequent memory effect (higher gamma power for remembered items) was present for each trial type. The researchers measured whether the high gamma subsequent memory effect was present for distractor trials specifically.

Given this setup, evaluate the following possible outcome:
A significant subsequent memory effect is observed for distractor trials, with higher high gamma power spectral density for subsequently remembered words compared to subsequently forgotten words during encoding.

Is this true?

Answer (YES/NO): NO